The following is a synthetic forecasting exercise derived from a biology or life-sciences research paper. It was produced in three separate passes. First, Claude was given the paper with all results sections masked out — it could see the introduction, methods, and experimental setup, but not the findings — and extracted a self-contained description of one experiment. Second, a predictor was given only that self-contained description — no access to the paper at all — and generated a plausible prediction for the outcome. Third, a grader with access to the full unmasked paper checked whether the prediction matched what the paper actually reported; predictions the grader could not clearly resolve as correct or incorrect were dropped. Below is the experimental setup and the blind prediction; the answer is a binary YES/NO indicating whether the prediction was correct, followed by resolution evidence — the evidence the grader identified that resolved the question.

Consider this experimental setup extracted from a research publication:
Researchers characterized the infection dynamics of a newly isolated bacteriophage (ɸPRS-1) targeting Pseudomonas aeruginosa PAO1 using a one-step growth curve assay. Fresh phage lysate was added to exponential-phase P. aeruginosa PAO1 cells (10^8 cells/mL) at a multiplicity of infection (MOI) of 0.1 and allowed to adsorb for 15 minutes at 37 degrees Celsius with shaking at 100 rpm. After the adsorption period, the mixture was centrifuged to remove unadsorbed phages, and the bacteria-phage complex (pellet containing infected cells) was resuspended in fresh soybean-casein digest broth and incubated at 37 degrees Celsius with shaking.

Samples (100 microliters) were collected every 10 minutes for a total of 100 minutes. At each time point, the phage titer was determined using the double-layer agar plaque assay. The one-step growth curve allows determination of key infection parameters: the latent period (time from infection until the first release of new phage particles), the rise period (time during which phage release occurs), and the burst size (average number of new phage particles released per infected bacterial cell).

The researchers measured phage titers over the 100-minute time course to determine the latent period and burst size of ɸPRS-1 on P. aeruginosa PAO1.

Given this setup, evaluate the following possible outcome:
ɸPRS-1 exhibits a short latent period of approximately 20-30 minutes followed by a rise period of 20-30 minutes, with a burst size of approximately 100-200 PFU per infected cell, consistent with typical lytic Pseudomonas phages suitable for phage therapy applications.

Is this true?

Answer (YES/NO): NO